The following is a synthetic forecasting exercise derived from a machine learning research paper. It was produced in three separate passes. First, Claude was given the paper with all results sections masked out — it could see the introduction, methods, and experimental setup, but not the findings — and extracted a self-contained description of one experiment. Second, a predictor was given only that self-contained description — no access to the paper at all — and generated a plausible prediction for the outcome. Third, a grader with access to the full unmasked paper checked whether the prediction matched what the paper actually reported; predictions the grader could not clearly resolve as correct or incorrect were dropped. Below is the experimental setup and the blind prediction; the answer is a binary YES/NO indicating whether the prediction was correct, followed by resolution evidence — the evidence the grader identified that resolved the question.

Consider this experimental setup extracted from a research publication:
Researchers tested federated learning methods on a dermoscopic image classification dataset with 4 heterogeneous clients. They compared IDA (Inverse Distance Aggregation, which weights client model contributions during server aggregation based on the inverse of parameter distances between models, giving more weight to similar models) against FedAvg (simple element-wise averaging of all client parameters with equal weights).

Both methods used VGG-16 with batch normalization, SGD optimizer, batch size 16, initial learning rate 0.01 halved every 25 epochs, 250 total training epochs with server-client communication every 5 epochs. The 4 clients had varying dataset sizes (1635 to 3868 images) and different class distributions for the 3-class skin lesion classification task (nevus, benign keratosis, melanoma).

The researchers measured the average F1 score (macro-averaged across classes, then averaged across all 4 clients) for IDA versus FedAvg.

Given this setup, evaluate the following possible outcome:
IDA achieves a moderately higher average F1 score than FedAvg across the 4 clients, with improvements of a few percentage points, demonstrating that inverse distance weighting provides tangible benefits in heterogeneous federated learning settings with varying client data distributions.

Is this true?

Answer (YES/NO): NO